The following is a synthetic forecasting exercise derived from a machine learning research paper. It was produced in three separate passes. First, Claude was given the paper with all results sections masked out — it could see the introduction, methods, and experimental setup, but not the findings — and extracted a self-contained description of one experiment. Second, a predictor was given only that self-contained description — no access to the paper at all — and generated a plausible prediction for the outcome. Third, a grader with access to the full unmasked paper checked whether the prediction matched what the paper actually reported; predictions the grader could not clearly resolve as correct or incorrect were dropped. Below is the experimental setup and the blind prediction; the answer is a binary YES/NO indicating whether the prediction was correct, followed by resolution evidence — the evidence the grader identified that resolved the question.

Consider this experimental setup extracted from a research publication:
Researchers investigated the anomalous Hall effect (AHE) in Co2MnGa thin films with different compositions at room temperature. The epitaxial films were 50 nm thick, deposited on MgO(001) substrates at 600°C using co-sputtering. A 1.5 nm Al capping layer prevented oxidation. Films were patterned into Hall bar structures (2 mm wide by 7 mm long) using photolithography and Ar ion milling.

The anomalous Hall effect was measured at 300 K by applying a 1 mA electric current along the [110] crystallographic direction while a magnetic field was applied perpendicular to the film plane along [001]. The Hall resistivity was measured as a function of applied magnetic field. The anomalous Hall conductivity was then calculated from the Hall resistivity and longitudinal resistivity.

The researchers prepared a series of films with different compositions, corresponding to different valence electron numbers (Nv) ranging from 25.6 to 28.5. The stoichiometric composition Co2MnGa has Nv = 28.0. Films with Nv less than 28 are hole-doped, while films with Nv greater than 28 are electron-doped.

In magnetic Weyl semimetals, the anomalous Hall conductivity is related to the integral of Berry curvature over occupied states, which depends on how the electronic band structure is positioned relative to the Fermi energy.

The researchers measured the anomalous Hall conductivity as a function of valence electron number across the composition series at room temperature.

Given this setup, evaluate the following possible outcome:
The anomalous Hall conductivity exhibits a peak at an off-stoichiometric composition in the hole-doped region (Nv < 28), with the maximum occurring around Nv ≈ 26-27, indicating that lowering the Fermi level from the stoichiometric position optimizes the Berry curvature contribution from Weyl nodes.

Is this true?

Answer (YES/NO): NO